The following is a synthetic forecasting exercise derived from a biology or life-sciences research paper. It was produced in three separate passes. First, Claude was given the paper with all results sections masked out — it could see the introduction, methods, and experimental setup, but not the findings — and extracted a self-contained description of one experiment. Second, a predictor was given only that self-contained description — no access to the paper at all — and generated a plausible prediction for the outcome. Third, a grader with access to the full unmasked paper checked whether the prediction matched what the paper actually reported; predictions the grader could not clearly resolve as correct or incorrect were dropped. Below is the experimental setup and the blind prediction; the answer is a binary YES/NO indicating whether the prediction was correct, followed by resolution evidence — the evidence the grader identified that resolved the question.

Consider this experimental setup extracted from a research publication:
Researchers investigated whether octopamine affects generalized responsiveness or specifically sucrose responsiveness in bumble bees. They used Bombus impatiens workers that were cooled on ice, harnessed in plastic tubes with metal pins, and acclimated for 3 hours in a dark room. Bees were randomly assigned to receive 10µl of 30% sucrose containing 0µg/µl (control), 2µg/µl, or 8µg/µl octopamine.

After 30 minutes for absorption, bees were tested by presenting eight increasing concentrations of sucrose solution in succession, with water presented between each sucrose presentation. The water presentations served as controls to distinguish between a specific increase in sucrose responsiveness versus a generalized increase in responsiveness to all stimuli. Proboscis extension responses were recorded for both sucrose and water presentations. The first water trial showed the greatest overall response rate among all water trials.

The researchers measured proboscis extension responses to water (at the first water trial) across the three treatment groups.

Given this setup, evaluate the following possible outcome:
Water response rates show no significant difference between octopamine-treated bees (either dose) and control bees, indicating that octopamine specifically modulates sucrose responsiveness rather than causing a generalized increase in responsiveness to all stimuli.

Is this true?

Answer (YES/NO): NO